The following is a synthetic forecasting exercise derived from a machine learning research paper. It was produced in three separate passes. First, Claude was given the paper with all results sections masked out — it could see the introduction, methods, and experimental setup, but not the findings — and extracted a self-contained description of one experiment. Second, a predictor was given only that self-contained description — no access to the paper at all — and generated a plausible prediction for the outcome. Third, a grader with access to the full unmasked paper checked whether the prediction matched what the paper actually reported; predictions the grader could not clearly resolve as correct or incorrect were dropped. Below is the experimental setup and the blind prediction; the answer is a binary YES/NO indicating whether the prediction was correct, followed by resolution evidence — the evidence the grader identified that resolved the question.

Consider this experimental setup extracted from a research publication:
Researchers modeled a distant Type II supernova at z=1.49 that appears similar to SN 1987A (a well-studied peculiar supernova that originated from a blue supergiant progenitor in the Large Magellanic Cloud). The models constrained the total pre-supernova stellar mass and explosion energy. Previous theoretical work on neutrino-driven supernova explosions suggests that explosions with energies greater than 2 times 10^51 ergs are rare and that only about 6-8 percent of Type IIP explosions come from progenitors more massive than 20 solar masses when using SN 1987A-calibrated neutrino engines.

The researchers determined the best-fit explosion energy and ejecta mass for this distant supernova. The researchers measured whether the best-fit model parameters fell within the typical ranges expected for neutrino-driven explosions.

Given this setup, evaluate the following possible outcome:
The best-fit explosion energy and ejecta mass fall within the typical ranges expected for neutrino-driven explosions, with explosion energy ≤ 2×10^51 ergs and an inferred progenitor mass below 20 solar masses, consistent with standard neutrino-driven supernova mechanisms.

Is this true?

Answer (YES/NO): NO